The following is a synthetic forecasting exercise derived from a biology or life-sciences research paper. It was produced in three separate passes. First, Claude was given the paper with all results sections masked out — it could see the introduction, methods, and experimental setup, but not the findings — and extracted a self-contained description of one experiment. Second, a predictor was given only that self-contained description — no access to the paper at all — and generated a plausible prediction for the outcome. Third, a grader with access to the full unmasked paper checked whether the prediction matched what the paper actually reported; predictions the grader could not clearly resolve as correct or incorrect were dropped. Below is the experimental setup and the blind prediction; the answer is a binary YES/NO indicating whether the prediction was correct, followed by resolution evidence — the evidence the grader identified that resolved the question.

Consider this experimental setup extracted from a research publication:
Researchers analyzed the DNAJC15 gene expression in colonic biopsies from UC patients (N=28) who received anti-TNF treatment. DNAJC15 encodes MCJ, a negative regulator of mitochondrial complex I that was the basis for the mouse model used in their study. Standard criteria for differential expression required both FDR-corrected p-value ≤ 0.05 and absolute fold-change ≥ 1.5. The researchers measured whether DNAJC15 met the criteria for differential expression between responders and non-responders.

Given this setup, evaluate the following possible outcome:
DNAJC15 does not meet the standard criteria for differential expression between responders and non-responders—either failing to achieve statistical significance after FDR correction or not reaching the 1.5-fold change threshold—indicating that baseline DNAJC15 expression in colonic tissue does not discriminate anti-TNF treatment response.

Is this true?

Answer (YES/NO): NO